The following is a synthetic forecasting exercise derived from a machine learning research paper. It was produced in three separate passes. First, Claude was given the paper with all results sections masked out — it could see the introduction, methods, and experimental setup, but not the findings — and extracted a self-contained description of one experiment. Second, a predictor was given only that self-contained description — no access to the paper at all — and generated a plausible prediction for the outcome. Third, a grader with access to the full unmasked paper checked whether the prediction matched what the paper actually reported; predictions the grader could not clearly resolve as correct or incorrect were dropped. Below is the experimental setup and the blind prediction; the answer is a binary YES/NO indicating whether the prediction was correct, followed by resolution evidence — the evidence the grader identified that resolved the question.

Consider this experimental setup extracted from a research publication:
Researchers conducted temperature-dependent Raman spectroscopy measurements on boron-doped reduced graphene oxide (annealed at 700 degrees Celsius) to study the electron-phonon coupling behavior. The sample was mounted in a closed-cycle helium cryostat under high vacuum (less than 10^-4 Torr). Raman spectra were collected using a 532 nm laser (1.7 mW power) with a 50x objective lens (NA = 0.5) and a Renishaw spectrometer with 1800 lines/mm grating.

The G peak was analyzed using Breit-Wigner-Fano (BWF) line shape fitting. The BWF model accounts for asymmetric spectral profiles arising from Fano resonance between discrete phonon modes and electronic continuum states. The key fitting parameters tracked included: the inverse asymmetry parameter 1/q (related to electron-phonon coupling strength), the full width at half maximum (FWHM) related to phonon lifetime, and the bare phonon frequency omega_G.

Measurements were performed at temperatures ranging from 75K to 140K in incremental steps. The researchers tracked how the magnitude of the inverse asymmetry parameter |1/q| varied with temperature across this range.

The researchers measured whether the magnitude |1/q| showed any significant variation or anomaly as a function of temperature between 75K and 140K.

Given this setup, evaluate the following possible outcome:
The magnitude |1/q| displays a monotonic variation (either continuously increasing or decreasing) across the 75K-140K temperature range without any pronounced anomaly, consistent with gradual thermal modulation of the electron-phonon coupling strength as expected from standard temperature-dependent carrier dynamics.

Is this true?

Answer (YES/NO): NO